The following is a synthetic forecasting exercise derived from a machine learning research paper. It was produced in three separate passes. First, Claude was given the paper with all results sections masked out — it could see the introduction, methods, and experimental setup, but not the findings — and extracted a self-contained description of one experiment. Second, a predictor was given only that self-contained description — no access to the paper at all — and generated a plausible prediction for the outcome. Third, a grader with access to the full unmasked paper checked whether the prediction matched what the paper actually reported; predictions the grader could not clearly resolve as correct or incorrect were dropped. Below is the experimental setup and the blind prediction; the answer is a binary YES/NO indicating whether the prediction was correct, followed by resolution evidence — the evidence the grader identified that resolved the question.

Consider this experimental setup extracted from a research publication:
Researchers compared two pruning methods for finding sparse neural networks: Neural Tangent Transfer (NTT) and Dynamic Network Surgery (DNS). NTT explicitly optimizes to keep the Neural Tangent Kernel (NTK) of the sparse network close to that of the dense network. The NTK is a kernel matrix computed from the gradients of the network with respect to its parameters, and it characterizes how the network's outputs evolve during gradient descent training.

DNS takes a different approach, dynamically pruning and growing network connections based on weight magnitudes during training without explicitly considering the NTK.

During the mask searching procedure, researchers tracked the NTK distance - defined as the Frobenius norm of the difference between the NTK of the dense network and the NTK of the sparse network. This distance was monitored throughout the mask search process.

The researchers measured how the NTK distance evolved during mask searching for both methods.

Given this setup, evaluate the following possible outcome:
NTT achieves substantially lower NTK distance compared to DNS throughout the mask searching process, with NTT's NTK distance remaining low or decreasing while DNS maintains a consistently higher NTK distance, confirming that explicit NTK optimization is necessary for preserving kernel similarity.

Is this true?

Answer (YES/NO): YES